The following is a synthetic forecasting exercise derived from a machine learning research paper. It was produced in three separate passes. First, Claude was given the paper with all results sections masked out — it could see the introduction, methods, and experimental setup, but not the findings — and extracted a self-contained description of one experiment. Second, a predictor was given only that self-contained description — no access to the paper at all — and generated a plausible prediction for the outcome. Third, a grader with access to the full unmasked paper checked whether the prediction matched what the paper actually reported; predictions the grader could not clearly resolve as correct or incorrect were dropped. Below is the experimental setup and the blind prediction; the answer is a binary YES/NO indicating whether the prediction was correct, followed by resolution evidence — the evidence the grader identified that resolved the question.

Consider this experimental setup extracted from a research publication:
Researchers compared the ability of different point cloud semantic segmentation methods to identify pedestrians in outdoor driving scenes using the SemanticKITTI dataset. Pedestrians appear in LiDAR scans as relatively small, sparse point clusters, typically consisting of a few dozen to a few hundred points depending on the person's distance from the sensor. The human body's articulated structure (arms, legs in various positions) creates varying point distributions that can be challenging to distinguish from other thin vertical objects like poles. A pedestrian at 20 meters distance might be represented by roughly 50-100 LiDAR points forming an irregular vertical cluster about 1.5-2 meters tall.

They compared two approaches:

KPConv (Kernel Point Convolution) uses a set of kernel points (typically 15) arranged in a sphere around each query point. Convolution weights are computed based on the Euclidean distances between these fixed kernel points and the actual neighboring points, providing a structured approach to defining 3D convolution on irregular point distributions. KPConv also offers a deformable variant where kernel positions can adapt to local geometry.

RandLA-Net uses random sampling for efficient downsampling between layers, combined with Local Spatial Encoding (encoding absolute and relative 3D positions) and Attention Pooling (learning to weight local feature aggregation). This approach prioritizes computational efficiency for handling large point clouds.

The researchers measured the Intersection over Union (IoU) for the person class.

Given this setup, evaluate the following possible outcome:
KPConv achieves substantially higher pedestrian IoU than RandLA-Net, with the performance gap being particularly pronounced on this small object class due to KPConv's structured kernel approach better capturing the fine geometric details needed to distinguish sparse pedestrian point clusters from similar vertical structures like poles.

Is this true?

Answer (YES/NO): YES